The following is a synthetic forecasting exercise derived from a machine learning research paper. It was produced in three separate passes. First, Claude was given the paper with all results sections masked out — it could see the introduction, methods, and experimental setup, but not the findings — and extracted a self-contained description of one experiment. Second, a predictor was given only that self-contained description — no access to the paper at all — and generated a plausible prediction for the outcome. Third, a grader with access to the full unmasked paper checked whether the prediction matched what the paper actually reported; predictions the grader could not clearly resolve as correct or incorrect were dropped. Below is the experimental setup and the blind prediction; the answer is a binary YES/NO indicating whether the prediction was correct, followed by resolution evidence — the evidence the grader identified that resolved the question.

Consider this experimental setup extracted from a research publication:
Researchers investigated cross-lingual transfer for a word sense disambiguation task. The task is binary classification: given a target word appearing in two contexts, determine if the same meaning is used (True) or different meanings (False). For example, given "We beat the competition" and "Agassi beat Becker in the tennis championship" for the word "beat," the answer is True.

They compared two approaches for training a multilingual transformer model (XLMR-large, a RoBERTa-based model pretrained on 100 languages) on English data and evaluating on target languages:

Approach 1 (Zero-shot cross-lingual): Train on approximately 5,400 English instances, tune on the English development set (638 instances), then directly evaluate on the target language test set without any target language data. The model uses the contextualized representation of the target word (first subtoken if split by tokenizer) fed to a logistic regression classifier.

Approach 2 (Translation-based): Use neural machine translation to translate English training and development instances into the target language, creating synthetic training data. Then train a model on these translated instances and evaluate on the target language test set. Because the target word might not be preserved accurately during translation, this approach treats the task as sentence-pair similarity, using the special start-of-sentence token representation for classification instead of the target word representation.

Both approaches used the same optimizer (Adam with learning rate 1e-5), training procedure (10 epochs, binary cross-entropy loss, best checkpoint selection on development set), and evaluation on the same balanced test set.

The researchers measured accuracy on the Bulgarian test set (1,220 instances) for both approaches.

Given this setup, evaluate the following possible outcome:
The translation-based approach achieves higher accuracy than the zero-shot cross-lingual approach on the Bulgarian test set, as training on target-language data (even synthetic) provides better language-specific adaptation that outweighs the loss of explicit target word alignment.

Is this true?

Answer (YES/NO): NO